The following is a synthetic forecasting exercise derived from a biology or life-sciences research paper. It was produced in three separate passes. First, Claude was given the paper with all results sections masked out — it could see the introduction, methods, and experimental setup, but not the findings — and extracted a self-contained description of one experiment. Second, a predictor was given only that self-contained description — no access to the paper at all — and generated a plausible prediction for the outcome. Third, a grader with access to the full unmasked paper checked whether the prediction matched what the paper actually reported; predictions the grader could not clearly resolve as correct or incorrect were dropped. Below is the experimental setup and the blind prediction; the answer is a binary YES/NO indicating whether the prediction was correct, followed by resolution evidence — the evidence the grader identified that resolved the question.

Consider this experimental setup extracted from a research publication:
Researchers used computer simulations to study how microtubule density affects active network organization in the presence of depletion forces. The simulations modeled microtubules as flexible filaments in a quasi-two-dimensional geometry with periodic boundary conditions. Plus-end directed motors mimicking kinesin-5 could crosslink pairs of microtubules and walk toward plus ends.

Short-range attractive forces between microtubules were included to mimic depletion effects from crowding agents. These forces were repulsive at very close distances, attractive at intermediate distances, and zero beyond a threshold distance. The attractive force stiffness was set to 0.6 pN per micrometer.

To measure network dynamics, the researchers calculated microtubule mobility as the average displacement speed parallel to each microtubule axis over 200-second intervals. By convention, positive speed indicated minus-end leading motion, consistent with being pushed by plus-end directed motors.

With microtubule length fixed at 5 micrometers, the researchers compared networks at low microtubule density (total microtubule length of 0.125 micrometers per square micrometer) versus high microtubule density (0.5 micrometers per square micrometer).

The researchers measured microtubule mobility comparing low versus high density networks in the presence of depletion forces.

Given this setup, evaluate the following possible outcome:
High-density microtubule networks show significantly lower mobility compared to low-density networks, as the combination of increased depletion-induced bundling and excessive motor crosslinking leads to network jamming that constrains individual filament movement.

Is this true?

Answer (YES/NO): NO